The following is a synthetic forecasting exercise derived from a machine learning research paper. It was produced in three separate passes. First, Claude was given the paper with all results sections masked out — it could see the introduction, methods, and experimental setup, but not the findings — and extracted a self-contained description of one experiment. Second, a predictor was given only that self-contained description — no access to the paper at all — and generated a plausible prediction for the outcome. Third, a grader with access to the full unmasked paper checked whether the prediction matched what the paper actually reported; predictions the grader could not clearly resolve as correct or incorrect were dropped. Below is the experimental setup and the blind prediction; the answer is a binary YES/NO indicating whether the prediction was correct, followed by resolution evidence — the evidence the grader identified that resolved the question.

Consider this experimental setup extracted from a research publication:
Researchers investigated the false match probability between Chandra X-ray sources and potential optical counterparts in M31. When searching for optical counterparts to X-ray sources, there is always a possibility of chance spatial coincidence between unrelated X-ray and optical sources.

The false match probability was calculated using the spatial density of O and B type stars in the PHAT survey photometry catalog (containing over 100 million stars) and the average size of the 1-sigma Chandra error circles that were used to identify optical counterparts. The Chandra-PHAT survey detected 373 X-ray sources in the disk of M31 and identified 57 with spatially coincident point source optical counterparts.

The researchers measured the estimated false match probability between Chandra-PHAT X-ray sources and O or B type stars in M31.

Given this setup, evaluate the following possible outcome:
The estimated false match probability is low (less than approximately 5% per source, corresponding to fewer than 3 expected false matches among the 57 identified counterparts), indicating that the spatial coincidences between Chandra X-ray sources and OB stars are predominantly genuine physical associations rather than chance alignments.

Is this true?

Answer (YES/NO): YES